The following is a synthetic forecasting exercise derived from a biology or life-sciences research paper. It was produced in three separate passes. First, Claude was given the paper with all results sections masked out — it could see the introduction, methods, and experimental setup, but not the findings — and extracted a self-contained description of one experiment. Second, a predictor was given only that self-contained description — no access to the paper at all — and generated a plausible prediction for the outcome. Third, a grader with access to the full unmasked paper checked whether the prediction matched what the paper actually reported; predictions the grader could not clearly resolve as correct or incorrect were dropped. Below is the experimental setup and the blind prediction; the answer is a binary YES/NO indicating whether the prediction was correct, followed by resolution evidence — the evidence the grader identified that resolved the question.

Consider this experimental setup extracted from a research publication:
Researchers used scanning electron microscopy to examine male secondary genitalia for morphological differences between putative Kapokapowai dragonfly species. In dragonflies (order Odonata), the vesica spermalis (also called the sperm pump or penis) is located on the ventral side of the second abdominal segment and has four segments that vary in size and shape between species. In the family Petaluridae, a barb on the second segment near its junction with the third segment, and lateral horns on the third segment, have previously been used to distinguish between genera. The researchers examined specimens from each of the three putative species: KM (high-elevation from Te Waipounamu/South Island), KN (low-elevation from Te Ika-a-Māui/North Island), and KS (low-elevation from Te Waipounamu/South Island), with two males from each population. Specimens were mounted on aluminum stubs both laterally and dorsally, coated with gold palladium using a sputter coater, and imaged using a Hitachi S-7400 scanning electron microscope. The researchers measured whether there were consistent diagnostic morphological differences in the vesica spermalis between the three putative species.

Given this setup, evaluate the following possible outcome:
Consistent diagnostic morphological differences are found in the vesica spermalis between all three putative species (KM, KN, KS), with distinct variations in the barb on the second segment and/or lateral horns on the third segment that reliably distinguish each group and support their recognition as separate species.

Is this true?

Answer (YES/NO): NO